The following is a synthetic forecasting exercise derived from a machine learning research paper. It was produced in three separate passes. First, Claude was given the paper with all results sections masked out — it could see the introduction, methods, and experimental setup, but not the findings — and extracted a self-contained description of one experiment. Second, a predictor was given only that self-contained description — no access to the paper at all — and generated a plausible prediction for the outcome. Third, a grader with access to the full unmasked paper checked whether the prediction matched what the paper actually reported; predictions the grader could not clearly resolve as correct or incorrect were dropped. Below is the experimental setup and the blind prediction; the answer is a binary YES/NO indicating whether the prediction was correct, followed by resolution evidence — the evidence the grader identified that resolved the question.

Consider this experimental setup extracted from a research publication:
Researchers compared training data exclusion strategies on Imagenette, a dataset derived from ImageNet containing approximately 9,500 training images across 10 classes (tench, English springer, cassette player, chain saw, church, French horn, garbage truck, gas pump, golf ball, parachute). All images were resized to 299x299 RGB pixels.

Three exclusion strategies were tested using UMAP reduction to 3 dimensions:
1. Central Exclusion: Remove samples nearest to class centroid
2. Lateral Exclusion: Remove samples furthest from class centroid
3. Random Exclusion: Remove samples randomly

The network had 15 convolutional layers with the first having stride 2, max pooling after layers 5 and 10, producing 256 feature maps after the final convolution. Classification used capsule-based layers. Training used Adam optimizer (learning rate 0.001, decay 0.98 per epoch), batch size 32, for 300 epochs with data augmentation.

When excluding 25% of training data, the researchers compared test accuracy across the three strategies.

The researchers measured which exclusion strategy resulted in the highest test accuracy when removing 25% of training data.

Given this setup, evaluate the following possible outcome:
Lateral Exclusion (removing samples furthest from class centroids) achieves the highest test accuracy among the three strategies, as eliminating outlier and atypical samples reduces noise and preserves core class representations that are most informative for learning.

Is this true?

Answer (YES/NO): NO